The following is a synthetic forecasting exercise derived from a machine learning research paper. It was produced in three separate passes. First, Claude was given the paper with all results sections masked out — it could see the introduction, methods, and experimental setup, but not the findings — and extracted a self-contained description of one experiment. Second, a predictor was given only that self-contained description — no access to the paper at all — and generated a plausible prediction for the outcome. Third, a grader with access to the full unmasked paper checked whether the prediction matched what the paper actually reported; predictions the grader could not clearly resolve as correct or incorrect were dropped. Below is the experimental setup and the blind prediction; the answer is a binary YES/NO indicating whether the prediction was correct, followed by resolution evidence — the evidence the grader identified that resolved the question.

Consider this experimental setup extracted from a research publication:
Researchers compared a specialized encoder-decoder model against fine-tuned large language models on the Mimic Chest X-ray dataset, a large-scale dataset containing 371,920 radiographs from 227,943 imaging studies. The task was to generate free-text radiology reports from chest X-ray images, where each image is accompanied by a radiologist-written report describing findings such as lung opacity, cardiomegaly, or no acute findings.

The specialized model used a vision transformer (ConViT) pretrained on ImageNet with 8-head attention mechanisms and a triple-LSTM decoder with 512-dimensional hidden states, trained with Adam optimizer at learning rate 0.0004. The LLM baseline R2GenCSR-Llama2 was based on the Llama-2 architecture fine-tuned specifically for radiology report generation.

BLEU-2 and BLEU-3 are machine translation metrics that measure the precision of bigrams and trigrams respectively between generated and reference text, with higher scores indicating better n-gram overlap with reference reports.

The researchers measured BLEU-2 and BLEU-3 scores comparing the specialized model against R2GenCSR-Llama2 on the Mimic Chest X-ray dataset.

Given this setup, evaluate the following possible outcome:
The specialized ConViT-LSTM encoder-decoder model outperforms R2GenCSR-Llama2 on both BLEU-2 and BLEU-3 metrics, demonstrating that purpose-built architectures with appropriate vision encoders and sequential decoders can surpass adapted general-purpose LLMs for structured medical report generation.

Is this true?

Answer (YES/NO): NO